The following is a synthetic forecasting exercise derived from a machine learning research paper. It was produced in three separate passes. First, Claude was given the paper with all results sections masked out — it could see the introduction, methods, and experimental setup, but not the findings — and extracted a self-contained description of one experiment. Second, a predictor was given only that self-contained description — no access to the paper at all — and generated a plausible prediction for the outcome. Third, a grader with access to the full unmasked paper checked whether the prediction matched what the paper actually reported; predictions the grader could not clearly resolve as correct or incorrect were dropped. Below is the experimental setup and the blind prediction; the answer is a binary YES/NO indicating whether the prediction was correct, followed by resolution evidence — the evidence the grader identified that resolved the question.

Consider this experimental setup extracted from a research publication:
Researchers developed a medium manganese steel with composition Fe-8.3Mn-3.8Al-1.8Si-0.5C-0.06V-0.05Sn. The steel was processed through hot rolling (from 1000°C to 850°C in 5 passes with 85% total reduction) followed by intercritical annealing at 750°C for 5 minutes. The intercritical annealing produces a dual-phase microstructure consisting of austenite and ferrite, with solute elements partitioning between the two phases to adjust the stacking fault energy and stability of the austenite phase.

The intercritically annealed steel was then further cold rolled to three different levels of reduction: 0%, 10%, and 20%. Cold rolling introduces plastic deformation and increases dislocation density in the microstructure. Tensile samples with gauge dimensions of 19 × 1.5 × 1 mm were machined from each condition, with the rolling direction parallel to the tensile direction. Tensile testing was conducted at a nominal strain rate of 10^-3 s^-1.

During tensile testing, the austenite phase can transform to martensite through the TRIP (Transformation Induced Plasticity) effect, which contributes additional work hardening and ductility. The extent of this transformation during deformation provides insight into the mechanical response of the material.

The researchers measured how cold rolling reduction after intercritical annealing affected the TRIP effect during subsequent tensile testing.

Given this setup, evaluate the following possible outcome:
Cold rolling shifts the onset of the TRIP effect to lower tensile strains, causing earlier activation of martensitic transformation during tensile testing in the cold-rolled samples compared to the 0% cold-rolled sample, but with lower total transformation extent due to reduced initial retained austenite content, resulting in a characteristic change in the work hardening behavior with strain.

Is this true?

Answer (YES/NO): NO